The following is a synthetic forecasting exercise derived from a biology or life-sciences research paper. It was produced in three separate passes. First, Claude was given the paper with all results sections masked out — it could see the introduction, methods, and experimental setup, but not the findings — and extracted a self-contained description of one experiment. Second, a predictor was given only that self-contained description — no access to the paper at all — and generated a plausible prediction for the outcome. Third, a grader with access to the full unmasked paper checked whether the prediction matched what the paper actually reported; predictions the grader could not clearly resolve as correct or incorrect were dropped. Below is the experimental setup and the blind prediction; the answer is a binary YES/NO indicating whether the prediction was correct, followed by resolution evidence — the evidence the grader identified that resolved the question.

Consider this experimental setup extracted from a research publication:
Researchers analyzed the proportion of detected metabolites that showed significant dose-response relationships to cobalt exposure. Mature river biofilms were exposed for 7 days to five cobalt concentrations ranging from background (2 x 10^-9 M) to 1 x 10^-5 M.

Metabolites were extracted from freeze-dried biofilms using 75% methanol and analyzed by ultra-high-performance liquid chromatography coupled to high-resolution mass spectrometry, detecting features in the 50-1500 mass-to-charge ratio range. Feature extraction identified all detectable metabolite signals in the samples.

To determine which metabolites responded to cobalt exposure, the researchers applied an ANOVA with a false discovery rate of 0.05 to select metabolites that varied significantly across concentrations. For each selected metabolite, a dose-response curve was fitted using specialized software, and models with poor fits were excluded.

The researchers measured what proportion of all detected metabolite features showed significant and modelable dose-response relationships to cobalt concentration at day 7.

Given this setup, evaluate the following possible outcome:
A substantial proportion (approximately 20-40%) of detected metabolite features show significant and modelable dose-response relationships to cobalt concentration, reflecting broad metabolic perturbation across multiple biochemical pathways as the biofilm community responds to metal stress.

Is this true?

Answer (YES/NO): YES